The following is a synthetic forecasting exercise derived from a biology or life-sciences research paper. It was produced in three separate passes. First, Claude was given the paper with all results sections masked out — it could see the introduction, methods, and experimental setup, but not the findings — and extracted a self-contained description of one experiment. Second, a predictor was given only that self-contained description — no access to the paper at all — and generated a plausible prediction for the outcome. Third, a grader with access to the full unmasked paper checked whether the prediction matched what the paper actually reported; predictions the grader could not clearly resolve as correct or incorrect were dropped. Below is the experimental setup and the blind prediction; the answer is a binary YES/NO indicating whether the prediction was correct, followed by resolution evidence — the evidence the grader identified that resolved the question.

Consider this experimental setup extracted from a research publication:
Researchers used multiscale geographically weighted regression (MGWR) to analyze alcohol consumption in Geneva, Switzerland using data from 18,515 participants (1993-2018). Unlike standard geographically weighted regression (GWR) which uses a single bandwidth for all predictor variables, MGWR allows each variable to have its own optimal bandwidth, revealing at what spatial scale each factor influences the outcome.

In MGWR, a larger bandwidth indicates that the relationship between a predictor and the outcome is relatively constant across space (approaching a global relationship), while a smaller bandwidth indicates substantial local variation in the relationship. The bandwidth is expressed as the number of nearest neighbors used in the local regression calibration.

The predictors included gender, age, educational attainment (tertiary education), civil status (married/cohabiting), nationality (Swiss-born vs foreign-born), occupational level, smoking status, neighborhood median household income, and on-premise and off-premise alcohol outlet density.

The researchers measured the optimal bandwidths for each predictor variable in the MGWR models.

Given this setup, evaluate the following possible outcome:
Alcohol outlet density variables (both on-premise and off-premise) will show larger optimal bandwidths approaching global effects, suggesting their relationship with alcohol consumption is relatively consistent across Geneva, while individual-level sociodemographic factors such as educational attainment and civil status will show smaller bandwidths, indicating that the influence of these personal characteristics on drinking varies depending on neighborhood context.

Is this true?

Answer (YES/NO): NO